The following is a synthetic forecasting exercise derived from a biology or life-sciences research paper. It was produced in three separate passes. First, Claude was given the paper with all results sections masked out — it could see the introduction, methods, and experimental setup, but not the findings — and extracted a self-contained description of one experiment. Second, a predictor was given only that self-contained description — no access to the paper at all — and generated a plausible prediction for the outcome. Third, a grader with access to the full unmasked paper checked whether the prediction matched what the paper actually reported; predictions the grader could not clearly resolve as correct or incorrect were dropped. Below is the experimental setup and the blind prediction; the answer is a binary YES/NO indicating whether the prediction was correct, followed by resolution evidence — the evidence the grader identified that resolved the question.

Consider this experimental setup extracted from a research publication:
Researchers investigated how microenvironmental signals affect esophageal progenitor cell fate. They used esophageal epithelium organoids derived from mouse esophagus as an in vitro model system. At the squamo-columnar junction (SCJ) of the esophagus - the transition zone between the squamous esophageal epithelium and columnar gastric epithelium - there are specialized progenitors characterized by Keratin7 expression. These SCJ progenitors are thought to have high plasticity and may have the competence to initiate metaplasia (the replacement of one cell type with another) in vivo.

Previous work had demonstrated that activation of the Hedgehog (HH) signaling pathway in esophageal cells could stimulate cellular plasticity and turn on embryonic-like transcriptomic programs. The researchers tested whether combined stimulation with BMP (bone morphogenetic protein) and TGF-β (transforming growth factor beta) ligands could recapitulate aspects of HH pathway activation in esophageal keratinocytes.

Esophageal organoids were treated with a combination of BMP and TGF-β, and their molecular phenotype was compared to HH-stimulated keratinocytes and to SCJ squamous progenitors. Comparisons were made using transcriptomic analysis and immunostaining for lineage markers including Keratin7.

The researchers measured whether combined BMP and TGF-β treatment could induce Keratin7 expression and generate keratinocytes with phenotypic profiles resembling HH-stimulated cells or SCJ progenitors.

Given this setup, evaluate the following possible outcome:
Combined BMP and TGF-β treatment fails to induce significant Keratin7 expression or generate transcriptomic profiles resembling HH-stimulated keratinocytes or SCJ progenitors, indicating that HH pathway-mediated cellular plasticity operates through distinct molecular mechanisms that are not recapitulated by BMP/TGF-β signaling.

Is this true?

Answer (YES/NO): NO